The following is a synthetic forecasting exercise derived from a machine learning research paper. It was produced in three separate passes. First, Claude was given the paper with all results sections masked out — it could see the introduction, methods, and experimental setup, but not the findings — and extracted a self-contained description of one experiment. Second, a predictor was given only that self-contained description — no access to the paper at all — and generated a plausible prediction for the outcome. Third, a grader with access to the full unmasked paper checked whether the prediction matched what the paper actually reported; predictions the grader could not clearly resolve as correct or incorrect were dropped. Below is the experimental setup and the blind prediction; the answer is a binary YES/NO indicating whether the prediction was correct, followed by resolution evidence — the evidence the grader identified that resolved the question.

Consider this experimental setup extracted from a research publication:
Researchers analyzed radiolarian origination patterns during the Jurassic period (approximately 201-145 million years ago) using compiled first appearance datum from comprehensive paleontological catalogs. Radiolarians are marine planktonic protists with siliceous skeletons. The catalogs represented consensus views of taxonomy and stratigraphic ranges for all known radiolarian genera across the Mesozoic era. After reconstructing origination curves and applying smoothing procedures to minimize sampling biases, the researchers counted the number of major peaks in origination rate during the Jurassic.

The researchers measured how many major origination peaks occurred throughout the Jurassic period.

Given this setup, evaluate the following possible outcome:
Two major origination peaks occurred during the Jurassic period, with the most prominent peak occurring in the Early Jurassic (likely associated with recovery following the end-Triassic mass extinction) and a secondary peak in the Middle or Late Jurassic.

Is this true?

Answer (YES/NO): NO